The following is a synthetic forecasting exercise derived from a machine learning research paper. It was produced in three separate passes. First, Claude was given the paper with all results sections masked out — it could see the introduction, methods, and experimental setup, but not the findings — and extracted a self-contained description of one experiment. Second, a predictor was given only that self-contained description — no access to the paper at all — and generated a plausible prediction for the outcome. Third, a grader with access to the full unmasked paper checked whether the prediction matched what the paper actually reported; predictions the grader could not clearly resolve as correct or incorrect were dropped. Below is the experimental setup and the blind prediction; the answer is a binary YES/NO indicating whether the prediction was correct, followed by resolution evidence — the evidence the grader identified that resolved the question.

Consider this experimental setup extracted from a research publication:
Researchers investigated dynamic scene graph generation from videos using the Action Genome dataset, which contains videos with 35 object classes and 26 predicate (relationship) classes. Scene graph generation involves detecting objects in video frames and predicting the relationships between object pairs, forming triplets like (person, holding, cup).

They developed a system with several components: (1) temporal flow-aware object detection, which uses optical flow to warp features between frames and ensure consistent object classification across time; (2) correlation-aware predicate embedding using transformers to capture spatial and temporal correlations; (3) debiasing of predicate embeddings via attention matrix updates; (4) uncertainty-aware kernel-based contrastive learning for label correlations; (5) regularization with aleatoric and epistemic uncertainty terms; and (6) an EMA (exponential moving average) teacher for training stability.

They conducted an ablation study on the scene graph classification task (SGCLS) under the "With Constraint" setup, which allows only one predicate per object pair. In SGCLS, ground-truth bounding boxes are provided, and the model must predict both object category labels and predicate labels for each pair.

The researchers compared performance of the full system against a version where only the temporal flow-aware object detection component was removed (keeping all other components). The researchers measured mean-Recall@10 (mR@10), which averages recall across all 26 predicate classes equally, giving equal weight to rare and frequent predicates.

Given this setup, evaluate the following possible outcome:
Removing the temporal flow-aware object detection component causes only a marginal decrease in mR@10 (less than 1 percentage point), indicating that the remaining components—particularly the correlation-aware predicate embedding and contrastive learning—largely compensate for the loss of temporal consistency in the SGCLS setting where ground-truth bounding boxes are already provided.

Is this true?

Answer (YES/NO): NO